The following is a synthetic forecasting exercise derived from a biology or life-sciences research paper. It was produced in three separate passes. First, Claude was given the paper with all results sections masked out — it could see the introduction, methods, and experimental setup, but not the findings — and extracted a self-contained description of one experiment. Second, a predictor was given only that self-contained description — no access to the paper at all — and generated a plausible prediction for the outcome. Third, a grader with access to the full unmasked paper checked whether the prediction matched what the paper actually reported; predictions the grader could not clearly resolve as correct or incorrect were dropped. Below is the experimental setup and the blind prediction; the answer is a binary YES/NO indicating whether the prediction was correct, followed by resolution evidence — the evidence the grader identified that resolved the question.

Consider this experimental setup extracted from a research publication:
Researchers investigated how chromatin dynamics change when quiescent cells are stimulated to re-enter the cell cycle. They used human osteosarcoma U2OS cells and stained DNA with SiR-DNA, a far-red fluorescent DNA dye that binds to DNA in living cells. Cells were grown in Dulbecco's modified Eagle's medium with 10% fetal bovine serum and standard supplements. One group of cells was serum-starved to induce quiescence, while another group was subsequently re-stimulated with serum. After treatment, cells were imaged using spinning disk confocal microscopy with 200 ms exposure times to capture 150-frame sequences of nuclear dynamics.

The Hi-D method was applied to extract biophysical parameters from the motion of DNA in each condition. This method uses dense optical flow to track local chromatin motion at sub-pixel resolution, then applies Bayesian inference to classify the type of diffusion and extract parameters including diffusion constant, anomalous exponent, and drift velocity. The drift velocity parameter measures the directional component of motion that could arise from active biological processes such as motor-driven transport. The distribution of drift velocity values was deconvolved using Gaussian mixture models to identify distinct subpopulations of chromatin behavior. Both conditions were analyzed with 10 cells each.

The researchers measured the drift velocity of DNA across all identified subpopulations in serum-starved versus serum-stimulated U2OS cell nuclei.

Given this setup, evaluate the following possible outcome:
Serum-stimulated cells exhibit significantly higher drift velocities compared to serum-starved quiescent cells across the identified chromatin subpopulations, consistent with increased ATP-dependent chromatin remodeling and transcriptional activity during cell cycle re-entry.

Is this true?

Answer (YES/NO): NO